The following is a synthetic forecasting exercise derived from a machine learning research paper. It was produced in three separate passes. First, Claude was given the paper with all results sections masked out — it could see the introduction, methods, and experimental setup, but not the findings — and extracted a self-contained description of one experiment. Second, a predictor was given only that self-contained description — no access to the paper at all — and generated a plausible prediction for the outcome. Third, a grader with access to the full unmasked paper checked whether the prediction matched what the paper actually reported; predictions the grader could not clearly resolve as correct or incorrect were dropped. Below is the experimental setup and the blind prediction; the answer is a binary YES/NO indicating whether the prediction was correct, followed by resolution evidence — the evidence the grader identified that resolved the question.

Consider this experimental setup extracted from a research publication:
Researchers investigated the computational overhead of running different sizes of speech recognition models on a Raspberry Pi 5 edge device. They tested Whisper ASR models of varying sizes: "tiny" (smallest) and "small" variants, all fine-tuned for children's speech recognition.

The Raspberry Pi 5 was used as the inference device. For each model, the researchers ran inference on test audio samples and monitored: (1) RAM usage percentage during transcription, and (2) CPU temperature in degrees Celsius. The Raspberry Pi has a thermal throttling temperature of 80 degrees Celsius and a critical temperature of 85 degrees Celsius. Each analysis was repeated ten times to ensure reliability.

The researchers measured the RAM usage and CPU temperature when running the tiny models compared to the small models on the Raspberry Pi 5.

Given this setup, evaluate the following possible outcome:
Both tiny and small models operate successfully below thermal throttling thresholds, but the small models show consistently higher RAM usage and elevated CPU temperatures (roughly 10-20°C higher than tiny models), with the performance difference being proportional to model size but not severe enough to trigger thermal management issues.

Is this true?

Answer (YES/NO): NO